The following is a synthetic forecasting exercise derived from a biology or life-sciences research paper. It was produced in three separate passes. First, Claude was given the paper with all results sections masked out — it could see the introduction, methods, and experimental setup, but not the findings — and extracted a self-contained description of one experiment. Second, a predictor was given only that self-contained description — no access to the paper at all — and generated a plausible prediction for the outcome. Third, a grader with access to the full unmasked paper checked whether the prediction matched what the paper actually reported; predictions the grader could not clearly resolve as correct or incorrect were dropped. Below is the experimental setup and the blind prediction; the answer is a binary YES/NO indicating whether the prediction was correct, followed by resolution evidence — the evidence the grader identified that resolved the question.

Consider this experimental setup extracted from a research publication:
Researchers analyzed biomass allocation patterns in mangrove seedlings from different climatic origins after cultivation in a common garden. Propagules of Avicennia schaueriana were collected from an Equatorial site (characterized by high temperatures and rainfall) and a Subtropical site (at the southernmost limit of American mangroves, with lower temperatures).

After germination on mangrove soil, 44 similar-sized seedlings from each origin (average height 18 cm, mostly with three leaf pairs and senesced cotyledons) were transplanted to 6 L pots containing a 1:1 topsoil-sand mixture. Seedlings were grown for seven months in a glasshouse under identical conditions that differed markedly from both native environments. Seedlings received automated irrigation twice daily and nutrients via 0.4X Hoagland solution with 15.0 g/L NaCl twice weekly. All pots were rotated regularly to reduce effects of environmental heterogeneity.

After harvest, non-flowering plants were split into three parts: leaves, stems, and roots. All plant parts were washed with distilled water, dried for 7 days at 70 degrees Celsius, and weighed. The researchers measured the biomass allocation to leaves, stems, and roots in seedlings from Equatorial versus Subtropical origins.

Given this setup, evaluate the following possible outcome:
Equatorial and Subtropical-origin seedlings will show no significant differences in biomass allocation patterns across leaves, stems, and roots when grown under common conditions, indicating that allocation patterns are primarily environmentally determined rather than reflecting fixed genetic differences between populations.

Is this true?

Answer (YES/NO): NO